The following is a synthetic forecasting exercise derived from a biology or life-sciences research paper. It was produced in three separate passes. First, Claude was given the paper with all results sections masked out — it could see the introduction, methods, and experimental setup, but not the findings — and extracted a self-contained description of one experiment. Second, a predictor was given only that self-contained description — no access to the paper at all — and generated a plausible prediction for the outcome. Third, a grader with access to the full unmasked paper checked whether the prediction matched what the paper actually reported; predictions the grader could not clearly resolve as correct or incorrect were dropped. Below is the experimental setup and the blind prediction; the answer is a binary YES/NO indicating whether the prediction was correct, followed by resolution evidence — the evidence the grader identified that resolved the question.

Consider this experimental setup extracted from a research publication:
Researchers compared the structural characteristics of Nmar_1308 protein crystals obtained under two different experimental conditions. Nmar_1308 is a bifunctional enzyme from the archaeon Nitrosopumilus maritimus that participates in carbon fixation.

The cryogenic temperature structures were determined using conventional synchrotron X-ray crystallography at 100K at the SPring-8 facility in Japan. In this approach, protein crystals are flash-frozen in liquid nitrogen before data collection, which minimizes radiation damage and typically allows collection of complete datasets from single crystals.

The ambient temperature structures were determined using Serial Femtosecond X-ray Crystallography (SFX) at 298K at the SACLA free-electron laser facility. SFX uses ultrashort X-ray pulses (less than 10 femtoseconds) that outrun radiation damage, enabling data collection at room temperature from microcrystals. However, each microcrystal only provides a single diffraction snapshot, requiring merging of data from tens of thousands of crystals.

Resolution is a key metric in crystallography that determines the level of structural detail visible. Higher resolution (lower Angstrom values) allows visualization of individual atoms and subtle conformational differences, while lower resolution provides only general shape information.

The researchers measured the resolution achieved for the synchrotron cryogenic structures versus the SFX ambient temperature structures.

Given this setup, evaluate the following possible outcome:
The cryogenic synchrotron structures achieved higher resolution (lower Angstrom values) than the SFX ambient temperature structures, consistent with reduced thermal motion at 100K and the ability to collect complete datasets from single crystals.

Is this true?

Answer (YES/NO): YES